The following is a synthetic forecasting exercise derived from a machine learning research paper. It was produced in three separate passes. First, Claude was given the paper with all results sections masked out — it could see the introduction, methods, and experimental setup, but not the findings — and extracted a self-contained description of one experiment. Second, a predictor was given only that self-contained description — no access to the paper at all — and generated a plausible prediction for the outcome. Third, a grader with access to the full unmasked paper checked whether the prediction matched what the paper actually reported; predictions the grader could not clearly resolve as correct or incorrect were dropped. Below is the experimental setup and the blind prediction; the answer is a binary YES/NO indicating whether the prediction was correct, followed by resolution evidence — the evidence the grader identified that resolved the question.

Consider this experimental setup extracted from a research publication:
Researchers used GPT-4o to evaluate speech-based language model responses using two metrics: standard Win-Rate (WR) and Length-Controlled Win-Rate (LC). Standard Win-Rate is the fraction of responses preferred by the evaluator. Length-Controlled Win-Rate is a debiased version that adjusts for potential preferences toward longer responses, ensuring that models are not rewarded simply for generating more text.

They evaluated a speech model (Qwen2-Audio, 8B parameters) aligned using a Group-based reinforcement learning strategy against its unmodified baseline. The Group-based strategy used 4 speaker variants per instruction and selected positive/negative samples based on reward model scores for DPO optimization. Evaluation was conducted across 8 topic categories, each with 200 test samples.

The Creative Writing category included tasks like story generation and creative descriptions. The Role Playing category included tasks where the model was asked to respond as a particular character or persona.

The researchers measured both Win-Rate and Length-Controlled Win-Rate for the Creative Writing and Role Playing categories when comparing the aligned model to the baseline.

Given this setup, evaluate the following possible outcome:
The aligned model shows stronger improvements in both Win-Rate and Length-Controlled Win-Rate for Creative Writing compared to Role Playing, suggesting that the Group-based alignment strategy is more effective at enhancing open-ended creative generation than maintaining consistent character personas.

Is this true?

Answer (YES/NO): NO